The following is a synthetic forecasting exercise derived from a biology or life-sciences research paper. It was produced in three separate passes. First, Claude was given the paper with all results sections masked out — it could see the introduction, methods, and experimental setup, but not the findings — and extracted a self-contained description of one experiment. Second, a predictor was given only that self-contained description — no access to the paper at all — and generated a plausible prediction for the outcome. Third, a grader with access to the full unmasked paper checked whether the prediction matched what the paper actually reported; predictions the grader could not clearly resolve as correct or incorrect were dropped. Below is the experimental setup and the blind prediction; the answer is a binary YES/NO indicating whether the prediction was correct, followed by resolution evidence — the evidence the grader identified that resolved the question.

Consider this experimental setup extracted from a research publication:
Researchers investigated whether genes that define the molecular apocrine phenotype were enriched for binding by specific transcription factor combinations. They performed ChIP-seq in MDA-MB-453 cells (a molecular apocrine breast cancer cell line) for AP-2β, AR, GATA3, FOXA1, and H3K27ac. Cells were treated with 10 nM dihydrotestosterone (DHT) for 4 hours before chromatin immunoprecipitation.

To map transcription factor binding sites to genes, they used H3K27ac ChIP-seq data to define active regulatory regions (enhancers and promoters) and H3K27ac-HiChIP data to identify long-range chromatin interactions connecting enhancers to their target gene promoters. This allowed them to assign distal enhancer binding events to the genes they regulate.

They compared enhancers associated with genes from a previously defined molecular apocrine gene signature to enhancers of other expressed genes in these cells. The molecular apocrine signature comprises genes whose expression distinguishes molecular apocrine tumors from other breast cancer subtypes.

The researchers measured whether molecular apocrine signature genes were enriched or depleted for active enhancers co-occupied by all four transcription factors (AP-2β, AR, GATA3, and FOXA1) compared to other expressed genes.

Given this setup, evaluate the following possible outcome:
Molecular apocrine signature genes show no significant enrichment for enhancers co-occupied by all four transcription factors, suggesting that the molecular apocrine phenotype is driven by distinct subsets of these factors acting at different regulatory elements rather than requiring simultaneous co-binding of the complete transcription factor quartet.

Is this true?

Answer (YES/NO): NO